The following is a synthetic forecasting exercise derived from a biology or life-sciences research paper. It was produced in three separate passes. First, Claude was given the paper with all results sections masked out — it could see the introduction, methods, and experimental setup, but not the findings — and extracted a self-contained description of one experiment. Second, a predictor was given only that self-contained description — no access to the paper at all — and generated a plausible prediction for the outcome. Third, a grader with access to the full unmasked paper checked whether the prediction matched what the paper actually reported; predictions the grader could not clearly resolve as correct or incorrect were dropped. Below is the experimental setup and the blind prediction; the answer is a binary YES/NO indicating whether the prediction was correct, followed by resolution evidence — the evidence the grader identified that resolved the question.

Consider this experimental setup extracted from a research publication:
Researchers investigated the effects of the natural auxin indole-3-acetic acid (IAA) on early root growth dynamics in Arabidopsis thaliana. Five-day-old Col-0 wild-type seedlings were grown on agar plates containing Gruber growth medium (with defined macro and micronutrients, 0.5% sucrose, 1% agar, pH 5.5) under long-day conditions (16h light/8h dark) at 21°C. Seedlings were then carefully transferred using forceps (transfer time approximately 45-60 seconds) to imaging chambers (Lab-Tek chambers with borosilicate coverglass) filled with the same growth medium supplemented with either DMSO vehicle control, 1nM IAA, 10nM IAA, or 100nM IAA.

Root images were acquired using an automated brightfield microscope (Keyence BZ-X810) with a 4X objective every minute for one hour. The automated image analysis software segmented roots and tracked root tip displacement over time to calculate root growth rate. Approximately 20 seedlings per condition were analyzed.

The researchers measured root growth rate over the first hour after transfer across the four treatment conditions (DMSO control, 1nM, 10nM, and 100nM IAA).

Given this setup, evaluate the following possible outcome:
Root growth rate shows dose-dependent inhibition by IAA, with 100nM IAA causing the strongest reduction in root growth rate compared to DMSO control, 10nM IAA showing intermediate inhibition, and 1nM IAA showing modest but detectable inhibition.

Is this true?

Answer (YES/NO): YES